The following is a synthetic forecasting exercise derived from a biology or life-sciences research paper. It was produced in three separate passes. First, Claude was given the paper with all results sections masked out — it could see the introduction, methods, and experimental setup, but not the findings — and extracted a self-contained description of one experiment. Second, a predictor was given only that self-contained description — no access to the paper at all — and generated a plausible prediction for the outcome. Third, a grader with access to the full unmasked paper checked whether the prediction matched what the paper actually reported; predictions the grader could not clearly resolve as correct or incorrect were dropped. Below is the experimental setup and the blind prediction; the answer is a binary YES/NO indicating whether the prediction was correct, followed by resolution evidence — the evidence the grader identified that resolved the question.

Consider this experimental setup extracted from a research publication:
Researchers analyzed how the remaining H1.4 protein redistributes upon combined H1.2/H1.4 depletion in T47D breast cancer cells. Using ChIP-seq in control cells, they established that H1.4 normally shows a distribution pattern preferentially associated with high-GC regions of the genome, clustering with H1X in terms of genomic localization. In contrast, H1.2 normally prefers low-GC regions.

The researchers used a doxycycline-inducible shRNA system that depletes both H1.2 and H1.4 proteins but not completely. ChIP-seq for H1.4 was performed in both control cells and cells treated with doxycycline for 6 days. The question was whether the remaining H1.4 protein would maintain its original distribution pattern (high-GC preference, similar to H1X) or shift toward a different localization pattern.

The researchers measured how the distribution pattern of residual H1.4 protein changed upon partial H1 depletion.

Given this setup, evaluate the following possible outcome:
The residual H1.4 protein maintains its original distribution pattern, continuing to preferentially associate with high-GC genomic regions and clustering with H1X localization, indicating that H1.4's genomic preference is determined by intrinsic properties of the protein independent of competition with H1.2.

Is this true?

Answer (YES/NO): NO